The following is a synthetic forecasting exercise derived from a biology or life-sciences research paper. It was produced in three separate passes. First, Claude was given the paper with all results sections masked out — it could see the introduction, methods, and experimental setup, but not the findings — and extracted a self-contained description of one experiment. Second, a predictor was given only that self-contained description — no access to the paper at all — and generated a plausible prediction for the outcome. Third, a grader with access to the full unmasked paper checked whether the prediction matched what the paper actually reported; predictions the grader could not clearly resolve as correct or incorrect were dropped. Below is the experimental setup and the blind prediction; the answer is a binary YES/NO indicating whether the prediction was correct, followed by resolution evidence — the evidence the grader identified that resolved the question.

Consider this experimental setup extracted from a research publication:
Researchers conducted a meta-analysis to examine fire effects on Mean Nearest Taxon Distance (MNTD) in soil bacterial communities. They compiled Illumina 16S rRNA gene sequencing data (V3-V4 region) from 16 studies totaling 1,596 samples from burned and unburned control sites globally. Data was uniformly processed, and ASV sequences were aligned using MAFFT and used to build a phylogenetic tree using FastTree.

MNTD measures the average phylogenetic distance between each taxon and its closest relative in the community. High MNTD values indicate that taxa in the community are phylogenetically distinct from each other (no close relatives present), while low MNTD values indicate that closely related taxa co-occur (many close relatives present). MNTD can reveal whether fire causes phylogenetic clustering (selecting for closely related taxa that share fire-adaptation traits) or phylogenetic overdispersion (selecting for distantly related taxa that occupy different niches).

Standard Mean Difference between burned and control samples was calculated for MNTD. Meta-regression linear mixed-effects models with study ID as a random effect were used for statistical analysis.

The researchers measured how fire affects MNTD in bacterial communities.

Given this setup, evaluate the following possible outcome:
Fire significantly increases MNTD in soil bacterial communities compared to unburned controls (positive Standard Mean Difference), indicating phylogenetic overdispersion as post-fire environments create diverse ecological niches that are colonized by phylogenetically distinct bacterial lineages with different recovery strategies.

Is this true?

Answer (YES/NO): NO